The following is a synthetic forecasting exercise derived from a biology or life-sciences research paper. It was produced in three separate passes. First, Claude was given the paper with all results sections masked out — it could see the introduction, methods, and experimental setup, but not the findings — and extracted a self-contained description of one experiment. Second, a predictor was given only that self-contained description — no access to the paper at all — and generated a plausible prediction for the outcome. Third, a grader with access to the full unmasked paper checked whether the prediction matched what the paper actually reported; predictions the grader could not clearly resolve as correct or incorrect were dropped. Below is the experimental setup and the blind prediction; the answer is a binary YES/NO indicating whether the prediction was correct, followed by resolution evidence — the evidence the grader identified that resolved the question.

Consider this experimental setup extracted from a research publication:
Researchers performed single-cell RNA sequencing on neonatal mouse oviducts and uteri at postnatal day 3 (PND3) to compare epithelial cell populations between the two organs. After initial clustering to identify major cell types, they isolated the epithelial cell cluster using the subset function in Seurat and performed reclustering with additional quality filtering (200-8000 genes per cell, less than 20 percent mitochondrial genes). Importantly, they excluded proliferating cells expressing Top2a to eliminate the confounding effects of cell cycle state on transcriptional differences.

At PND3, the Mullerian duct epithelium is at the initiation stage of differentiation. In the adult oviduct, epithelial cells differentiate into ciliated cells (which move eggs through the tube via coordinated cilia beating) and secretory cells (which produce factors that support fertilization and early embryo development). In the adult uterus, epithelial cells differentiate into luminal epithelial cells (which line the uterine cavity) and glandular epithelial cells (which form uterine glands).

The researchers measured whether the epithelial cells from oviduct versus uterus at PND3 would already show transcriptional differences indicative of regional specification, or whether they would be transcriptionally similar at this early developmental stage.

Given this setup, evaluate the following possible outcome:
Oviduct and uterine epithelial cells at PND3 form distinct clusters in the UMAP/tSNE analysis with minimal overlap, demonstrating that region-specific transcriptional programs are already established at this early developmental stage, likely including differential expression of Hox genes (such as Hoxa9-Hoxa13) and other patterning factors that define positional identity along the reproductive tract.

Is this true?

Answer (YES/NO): NO